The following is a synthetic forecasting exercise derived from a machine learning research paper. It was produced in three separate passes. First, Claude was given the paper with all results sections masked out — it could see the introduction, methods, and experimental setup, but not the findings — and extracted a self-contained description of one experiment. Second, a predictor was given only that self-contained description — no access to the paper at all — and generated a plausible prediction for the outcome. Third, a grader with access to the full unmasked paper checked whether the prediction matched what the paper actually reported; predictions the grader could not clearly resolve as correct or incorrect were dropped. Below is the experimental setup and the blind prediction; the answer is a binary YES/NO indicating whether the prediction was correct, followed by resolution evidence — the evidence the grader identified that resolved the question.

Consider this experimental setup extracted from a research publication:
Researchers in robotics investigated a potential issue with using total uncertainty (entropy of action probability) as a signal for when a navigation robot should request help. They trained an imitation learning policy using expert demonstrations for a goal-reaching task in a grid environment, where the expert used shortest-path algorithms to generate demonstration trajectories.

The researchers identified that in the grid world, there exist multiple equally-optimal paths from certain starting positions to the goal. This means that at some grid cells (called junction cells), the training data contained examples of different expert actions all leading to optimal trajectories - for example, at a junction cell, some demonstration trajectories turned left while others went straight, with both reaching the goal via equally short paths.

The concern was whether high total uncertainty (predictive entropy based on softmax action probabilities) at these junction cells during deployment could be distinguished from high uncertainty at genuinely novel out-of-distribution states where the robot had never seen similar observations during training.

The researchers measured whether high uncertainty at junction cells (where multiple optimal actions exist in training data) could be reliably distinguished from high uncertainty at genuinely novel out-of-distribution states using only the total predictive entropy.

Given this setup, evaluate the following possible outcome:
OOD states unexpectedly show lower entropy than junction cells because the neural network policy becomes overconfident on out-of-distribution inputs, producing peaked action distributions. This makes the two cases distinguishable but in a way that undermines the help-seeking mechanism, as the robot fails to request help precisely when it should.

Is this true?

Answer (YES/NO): NO